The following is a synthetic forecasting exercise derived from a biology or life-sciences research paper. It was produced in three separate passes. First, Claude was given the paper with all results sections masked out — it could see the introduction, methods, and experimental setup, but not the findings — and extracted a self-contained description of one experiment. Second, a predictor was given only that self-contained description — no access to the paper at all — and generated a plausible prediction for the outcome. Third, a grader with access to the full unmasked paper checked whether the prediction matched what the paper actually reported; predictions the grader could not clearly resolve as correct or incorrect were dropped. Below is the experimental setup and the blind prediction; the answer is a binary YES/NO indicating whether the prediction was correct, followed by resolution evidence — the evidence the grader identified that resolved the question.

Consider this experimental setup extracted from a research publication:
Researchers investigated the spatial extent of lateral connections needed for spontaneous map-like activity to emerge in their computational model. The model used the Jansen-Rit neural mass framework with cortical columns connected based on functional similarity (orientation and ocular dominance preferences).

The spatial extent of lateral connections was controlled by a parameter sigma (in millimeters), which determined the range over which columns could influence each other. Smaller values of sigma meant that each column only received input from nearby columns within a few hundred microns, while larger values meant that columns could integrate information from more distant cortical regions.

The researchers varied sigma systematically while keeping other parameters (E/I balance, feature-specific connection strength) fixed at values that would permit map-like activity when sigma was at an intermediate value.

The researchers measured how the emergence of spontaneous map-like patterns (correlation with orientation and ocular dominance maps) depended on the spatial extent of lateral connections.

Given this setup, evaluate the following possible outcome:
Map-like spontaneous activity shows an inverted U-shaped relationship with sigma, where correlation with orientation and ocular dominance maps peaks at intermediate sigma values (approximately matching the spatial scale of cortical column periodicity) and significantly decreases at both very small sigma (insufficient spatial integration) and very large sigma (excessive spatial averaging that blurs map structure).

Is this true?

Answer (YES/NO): NO